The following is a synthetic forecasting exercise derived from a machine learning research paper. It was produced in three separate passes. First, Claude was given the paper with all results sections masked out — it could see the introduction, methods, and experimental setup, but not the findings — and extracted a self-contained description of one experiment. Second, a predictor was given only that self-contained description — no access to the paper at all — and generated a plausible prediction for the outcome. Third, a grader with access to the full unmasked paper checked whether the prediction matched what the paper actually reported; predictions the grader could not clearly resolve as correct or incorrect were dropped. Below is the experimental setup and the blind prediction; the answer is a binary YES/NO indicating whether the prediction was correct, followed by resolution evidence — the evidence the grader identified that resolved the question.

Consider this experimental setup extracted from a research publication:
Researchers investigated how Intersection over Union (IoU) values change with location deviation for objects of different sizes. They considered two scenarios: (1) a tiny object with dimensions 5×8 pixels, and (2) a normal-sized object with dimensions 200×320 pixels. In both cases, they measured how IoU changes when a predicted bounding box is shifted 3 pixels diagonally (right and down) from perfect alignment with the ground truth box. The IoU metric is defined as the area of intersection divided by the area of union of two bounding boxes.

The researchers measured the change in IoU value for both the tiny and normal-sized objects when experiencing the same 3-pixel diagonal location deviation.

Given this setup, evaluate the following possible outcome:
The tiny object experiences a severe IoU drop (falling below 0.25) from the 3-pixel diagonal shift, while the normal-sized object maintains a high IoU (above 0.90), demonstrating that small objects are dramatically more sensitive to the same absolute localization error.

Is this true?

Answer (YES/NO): YES